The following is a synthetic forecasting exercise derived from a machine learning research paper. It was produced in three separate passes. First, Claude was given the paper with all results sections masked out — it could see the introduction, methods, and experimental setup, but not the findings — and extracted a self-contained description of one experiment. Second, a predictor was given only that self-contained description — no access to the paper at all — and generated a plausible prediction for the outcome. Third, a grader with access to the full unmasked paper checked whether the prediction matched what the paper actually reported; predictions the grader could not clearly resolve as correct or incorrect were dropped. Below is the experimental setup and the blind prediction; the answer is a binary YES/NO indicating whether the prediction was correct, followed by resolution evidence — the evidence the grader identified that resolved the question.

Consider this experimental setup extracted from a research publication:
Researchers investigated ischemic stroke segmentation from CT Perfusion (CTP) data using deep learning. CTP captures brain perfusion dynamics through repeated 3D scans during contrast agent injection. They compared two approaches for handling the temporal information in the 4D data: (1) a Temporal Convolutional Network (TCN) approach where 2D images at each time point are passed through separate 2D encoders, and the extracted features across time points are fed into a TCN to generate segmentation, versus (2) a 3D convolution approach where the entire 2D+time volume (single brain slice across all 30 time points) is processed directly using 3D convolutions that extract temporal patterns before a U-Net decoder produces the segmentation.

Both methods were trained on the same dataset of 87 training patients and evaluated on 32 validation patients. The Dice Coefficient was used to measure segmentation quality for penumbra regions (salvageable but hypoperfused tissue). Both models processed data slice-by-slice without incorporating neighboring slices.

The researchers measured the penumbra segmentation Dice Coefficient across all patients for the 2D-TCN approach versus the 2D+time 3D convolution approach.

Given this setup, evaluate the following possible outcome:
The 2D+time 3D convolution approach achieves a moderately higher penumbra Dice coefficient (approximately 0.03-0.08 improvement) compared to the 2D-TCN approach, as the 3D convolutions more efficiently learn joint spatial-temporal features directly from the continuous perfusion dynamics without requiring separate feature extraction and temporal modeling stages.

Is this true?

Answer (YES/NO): NO